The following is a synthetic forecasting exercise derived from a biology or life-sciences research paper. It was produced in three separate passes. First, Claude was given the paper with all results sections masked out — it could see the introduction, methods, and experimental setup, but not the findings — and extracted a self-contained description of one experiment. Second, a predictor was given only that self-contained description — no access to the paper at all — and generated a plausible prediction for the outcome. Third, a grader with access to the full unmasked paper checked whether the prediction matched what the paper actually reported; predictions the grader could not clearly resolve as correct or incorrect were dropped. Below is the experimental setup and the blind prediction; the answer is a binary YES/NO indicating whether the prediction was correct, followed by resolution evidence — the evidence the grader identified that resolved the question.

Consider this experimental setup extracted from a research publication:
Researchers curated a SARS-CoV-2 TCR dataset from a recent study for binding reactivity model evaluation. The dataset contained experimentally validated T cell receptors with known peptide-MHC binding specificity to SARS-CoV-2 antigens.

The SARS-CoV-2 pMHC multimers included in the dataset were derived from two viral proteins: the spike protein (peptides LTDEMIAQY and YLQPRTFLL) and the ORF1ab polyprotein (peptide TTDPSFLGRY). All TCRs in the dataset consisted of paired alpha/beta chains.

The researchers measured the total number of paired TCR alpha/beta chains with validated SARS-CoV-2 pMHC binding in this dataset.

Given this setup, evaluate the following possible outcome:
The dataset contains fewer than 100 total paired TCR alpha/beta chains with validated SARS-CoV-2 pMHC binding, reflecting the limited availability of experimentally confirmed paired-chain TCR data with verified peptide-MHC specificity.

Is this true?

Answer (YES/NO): NO